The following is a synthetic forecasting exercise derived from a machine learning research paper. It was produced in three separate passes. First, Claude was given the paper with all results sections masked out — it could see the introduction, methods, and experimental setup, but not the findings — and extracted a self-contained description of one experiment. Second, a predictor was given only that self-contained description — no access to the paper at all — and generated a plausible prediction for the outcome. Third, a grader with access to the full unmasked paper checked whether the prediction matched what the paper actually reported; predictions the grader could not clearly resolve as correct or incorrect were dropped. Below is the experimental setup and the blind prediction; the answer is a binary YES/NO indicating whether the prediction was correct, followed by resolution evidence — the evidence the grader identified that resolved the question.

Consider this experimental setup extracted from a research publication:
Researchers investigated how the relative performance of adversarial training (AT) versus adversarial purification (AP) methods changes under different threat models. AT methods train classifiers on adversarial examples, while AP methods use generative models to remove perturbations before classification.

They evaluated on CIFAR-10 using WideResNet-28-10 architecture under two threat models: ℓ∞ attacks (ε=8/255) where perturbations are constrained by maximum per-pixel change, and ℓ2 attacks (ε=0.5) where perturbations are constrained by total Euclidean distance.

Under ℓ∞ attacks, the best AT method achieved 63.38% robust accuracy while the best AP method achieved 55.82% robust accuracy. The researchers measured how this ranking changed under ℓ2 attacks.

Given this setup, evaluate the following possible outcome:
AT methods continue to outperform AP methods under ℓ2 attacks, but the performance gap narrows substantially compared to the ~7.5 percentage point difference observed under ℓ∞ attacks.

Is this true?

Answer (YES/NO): NO